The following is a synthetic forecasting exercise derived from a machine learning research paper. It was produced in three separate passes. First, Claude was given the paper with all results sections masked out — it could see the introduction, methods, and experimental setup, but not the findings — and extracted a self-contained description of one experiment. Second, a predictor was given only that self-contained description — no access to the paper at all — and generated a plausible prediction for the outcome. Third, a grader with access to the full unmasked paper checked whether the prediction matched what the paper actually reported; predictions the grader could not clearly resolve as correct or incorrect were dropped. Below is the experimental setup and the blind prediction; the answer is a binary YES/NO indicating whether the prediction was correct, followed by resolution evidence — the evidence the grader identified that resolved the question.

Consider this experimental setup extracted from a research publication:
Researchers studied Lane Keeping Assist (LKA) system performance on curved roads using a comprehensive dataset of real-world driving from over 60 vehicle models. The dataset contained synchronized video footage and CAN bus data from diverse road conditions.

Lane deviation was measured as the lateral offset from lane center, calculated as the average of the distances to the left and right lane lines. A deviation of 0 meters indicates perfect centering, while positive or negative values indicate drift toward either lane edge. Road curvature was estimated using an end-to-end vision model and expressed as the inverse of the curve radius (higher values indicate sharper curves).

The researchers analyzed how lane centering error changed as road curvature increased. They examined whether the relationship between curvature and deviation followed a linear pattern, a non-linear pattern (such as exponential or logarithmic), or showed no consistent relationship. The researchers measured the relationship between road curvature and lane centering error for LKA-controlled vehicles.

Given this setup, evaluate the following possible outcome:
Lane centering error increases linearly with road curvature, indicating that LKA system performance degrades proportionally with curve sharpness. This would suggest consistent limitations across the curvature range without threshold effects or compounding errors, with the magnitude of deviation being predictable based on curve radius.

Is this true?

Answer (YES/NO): YES